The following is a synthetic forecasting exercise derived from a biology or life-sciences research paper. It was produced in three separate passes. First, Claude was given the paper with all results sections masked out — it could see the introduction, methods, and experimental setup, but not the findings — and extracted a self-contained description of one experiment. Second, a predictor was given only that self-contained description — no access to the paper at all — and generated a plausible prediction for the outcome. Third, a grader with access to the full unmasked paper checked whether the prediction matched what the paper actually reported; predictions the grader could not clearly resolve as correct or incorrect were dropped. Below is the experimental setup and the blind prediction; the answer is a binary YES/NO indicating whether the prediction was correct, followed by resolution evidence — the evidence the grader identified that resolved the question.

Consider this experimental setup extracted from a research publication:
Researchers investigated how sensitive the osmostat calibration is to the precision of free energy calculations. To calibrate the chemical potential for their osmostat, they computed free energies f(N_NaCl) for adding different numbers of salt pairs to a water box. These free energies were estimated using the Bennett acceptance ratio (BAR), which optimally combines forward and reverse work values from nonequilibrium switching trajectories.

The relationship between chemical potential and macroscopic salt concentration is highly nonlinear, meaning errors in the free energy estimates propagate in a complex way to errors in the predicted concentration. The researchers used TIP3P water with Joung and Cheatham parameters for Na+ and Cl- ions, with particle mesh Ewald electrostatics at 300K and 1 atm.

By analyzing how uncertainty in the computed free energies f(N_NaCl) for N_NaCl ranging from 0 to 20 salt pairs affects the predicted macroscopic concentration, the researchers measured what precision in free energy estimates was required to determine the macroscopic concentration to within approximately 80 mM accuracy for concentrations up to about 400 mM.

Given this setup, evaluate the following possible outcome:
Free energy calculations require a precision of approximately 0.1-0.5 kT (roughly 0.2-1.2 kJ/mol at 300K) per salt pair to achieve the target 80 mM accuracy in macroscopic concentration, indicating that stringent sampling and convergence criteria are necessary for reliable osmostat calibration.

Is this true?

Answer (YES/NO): NO